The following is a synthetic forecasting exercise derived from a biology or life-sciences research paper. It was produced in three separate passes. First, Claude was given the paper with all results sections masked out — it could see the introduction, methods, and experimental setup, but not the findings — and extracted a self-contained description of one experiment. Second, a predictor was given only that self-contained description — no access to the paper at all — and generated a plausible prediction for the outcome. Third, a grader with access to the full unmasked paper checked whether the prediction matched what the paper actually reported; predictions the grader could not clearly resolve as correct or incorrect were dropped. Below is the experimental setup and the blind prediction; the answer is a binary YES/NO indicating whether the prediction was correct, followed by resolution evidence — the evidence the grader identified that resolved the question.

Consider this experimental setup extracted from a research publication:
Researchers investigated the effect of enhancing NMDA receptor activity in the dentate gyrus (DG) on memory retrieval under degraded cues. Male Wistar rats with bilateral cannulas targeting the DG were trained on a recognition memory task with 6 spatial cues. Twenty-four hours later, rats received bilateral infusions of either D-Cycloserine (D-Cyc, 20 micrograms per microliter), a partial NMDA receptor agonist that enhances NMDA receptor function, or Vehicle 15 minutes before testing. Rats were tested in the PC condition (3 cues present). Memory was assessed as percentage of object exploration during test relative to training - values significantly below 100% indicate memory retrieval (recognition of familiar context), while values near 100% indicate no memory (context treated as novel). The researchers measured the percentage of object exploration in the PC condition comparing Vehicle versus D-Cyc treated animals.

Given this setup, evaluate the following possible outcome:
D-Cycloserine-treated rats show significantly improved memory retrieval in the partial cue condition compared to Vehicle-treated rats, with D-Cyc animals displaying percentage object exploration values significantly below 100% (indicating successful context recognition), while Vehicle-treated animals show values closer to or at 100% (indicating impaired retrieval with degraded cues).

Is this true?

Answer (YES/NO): NO